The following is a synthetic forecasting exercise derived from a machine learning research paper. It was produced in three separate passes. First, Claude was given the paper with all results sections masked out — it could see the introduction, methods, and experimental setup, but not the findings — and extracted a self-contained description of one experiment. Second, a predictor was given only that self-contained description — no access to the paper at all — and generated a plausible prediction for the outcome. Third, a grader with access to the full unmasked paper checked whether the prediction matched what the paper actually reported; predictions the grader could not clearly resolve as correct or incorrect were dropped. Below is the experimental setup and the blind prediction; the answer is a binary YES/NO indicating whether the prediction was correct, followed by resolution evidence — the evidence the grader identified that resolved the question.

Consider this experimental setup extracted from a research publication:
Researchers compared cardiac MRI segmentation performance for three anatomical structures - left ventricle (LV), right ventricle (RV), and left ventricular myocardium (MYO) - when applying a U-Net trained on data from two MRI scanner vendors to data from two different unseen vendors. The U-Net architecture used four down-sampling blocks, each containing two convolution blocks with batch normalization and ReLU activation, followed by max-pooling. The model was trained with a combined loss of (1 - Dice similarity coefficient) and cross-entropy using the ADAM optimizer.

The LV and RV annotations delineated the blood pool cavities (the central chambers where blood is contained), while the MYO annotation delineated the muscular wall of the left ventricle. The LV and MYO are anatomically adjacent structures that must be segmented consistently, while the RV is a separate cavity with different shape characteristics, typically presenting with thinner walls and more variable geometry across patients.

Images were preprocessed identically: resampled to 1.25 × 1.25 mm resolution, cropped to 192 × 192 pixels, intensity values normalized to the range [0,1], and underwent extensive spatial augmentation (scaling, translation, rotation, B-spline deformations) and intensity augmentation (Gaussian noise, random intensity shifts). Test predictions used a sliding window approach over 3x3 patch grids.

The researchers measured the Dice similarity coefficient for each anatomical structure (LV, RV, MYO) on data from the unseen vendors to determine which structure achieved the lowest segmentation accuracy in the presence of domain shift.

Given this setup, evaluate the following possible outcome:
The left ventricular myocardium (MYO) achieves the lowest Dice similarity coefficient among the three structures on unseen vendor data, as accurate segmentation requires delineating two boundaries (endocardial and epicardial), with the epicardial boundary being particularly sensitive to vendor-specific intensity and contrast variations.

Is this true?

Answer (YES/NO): NO